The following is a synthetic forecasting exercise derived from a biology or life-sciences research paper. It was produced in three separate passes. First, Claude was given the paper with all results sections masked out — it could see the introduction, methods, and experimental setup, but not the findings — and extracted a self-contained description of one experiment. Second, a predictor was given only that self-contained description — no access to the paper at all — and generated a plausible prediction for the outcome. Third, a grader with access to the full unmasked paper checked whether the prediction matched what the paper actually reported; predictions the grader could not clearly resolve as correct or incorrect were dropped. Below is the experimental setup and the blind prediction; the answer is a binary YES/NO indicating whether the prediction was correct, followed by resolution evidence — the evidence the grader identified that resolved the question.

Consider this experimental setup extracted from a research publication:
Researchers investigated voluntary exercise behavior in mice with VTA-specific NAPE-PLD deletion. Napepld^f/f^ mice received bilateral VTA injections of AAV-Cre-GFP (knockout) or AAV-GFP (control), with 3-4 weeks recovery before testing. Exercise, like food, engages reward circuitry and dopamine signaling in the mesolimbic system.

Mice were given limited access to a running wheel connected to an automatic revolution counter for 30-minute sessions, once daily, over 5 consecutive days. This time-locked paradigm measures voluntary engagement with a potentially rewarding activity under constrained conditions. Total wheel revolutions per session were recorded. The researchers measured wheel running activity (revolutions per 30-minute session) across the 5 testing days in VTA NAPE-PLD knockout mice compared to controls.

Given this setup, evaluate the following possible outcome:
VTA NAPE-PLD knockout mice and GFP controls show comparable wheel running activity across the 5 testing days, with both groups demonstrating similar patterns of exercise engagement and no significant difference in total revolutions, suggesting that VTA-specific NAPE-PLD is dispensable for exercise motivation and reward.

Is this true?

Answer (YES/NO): NO